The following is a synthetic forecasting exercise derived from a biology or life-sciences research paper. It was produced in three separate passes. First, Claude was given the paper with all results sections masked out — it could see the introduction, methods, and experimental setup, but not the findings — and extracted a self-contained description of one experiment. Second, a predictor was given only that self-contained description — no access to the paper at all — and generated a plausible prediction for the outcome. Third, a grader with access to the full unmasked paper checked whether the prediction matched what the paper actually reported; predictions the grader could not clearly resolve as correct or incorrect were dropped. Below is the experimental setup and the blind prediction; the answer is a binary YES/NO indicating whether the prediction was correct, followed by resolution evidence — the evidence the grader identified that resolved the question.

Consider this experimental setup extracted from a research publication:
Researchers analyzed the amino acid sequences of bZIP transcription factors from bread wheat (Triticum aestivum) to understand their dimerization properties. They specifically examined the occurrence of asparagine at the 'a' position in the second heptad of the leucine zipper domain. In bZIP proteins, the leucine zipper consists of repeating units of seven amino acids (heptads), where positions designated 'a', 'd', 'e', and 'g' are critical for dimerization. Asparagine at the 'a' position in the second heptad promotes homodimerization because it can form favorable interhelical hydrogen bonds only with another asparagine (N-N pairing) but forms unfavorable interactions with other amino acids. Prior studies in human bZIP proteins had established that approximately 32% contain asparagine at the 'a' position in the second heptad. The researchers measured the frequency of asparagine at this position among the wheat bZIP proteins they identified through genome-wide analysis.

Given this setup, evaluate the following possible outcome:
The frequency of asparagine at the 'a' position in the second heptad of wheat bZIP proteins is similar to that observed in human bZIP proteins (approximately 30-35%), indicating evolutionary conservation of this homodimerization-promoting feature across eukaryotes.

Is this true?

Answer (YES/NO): NO